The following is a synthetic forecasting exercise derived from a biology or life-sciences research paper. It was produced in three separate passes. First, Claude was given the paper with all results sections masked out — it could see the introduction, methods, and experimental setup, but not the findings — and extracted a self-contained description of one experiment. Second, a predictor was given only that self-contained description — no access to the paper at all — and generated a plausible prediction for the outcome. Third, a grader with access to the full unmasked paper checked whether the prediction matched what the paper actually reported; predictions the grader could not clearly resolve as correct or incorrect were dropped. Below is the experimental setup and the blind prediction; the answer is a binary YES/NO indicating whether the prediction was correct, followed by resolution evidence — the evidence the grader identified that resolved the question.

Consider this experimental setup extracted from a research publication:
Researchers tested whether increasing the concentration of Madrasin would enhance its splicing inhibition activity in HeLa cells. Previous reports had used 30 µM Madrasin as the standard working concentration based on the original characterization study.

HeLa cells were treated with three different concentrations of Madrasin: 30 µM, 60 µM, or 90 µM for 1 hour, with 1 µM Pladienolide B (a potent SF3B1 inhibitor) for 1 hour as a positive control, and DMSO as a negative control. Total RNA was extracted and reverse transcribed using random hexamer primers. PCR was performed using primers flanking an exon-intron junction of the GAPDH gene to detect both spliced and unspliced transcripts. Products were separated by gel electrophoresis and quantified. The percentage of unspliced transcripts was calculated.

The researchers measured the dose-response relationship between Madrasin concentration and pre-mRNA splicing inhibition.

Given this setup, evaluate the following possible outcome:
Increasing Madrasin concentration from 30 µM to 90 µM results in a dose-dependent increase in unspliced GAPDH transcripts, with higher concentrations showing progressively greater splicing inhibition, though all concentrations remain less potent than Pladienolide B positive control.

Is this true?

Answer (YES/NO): YES